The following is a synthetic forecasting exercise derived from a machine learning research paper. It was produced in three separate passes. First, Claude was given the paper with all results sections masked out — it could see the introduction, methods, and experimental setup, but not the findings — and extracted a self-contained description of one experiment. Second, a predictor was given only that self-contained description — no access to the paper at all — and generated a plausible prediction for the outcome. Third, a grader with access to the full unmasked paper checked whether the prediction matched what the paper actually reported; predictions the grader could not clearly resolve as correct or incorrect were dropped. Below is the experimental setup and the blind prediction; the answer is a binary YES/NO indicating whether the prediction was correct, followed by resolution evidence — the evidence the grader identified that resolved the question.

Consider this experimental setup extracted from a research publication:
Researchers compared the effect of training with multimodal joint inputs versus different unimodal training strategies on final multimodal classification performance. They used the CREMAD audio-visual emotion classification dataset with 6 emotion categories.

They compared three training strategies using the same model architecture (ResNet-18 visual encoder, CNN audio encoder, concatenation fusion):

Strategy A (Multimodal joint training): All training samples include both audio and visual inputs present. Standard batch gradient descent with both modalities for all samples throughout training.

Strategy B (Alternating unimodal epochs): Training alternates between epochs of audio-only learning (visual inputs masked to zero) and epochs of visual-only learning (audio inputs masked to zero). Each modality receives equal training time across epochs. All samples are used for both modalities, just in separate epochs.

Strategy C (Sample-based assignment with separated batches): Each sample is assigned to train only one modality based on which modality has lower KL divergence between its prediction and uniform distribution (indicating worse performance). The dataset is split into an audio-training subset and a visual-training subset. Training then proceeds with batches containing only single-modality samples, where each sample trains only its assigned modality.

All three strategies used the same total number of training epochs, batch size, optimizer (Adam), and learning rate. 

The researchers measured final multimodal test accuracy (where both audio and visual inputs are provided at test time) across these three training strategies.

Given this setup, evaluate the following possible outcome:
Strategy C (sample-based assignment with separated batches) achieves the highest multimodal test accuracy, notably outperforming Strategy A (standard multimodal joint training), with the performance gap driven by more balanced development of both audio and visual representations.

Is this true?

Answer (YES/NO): YES